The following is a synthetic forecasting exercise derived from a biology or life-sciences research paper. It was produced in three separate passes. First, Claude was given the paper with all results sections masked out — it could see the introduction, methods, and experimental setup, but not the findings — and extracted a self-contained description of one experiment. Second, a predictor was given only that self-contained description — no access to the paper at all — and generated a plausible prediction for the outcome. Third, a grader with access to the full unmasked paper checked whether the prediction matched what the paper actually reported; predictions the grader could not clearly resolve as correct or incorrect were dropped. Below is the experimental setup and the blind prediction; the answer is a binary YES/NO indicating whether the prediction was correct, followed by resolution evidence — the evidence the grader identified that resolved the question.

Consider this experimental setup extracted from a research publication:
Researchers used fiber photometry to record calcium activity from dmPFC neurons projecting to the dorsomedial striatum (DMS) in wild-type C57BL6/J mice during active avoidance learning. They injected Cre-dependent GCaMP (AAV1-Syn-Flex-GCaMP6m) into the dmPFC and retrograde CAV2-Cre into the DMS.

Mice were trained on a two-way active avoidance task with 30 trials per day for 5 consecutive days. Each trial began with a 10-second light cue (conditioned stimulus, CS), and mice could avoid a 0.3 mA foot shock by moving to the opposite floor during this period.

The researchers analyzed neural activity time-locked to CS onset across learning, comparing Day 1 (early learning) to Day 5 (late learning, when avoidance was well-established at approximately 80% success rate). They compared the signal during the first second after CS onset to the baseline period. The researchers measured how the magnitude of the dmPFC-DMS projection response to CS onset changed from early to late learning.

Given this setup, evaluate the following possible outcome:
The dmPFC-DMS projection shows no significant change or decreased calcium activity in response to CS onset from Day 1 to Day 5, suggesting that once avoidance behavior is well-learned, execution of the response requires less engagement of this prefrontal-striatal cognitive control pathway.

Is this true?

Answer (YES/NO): NO